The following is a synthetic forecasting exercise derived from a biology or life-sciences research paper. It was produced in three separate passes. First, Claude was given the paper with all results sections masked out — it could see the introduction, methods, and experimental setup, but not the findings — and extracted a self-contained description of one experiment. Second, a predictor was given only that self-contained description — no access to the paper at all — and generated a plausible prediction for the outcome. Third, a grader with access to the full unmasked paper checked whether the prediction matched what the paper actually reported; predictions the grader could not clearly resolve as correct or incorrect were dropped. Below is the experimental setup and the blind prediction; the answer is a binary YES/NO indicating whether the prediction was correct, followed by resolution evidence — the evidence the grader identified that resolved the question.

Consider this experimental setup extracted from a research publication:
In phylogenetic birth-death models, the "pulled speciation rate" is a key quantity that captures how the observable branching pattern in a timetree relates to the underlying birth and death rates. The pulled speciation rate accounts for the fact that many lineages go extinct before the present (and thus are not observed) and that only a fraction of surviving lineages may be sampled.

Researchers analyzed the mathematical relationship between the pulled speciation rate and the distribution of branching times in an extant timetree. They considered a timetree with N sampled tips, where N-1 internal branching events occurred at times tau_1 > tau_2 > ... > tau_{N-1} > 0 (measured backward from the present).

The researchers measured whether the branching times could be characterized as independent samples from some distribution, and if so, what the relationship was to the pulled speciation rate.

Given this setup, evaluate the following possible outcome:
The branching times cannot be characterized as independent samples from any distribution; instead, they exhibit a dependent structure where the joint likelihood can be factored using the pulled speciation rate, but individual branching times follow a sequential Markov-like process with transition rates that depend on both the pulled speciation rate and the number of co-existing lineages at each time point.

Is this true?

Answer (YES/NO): NO